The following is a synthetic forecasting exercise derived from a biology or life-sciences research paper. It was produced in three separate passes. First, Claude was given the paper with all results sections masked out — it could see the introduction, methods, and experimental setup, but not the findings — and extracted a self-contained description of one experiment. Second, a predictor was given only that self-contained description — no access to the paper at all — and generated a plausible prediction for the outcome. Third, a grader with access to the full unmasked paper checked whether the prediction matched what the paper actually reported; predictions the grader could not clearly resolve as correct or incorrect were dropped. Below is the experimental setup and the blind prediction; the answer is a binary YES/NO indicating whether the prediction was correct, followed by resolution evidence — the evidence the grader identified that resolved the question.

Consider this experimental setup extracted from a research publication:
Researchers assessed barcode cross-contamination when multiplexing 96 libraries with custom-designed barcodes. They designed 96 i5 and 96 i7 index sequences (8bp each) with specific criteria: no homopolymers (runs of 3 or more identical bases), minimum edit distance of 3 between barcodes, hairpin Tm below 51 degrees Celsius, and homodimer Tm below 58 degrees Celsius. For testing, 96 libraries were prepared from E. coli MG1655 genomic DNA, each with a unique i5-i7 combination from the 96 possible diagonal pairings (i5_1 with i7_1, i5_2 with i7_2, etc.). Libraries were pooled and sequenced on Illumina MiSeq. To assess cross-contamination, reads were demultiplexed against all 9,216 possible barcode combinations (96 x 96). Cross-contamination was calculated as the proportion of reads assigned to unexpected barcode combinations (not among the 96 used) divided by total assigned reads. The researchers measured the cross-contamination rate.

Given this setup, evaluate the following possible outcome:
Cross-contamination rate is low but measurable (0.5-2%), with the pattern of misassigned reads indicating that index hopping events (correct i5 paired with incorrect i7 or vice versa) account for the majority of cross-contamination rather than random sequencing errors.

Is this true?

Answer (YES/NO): NO